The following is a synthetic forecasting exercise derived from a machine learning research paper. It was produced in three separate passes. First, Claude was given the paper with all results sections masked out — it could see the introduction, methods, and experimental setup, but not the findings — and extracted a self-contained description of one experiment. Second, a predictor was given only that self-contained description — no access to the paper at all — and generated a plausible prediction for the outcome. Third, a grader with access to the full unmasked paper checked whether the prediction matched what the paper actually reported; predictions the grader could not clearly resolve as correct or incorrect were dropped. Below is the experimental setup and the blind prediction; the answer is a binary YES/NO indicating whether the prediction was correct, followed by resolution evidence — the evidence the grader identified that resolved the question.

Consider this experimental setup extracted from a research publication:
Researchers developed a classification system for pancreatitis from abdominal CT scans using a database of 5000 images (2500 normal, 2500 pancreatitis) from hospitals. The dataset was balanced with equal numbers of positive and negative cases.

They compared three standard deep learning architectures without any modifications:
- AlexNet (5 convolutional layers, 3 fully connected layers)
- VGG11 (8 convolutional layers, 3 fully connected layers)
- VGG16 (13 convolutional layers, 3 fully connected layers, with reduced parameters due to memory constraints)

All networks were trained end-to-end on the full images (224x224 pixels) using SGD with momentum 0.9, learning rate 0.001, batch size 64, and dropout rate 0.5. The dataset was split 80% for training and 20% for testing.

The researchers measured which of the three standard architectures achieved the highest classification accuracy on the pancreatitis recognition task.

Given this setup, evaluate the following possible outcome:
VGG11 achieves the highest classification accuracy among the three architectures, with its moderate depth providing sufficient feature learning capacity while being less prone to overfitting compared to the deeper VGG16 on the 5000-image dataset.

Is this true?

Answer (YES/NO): NO